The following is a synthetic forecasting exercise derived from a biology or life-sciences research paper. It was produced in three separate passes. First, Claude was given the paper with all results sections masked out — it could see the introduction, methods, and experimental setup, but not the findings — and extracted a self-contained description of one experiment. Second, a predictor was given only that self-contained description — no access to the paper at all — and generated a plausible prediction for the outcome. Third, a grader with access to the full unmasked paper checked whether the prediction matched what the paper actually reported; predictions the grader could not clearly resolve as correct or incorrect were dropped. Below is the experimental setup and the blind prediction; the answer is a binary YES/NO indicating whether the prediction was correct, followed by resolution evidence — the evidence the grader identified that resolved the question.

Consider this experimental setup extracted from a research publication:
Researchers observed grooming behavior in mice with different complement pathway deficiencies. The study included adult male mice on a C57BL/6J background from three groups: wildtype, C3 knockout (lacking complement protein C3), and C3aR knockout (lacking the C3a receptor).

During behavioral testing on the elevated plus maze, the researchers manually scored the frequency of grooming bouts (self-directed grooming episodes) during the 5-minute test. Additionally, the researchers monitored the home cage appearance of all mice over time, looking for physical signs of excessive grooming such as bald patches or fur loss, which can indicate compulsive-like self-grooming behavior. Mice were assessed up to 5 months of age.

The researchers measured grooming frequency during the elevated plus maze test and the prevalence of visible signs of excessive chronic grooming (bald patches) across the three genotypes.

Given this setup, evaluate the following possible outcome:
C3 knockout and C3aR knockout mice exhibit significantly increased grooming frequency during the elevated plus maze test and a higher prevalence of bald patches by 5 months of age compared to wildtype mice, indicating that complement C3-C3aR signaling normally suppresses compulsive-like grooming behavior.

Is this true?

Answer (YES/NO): NO